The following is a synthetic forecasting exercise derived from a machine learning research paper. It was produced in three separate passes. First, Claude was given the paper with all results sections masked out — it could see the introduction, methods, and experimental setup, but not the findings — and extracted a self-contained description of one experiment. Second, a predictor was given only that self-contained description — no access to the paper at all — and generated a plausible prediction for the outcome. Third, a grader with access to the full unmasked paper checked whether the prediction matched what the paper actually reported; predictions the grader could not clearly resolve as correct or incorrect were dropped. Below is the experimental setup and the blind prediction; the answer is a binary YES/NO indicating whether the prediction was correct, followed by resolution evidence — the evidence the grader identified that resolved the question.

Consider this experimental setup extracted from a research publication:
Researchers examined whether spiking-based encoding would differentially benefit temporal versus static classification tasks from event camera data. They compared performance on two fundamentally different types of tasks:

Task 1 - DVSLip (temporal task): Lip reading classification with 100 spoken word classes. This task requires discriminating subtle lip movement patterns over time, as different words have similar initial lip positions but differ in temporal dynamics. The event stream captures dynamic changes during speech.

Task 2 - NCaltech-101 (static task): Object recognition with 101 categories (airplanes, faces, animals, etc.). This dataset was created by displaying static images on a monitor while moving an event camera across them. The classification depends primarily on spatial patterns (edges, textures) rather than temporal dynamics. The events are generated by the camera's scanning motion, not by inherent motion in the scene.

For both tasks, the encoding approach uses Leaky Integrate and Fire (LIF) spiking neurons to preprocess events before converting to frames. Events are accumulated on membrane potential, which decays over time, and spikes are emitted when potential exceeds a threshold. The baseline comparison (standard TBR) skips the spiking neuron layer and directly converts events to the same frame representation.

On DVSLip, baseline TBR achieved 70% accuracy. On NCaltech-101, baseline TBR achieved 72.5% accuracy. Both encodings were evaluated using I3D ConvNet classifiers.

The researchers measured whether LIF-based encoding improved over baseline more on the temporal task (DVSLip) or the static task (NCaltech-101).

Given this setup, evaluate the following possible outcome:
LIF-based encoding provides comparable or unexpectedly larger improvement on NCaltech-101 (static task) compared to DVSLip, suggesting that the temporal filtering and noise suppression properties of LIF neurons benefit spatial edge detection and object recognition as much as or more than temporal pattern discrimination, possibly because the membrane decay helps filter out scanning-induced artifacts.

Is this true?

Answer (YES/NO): NO